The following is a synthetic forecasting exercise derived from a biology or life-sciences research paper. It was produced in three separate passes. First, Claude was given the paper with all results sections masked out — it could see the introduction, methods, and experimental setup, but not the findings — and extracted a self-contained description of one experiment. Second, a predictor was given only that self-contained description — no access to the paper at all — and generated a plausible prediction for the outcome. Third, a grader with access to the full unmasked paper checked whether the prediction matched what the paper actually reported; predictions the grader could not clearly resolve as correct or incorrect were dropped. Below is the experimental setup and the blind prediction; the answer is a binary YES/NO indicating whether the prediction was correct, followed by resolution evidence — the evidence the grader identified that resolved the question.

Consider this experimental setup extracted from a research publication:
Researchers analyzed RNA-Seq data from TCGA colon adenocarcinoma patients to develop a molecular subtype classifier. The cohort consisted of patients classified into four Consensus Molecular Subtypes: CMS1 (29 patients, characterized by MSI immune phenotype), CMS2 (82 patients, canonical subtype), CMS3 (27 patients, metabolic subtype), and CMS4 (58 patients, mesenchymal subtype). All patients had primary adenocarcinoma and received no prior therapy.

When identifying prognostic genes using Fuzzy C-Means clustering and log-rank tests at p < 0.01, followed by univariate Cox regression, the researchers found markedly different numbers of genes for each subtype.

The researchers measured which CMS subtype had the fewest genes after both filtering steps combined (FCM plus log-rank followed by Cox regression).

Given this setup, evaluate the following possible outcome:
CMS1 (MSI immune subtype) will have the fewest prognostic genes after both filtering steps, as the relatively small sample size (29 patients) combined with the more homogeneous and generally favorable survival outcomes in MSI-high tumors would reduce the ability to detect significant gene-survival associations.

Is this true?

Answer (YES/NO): NO